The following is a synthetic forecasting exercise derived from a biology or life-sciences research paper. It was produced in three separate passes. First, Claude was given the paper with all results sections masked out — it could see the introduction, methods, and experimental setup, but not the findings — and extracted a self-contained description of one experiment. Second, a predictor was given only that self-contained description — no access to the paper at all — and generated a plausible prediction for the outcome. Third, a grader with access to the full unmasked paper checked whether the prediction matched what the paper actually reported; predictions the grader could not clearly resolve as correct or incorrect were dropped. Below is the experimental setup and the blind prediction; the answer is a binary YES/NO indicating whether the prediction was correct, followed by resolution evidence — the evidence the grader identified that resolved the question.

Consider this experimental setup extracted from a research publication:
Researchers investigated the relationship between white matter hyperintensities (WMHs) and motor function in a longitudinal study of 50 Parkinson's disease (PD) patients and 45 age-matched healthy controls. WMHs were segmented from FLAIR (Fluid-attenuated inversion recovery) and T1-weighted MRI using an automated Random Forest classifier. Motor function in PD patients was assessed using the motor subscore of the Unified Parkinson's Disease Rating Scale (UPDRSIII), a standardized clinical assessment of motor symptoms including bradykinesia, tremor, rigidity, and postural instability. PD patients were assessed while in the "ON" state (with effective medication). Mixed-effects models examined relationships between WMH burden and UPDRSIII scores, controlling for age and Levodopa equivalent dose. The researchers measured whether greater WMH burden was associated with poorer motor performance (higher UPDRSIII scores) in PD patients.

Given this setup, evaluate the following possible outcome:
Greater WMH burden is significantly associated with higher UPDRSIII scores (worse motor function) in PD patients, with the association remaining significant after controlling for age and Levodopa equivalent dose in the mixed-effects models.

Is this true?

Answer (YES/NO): YES